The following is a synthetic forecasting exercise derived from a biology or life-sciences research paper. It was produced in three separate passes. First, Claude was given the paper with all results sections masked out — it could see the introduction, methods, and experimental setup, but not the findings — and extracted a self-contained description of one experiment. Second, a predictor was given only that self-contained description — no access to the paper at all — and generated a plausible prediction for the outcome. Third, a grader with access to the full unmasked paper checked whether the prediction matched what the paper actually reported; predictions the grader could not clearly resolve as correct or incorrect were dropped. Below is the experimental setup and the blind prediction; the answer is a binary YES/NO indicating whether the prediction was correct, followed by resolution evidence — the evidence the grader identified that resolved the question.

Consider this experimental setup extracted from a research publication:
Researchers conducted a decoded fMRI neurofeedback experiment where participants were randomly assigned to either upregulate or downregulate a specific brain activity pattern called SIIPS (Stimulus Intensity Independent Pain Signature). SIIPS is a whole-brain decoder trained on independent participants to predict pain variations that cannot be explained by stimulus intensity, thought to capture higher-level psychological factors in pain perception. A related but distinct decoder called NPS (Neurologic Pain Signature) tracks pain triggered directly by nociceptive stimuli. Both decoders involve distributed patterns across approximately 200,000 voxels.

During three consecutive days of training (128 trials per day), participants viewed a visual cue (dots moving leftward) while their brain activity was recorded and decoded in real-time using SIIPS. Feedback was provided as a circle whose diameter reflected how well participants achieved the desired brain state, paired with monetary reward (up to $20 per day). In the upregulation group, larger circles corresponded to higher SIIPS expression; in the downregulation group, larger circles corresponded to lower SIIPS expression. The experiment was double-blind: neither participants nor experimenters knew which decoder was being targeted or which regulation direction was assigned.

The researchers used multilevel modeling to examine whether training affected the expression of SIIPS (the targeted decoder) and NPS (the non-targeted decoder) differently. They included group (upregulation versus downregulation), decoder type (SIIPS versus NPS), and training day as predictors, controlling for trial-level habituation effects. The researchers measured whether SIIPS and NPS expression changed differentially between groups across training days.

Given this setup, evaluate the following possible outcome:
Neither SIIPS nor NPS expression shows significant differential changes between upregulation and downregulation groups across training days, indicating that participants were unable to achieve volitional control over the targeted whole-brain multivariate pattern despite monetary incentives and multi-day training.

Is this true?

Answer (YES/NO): NO